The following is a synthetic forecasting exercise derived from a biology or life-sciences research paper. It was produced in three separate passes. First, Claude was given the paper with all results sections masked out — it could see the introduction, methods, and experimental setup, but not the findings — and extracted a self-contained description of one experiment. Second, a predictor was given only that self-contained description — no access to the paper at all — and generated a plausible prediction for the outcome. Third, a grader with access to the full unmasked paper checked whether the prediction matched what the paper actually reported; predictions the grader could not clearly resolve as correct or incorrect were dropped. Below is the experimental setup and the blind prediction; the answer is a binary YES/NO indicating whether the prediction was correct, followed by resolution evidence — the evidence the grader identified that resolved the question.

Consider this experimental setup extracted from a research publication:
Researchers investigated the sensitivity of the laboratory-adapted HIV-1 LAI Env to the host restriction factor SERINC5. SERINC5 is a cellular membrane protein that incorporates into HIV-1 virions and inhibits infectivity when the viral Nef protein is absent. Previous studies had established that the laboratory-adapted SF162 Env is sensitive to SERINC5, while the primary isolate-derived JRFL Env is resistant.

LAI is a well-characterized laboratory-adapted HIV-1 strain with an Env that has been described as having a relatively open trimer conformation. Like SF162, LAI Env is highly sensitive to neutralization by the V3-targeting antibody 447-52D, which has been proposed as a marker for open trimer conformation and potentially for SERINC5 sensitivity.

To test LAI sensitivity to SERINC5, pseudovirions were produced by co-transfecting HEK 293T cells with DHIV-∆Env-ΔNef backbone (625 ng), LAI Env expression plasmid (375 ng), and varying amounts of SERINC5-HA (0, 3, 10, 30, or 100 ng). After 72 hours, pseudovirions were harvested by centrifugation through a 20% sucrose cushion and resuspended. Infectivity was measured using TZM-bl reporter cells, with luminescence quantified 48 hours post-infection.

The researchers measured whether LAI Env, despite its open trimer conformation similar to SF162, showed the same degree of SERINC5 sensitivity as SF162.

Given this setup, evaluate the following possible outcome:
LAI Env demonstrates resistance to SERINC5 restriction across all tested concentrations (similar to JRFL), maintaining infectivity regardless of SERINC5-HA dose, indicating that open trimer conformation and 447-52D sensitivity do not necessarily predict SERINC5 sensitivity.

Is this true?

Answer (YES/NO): NO